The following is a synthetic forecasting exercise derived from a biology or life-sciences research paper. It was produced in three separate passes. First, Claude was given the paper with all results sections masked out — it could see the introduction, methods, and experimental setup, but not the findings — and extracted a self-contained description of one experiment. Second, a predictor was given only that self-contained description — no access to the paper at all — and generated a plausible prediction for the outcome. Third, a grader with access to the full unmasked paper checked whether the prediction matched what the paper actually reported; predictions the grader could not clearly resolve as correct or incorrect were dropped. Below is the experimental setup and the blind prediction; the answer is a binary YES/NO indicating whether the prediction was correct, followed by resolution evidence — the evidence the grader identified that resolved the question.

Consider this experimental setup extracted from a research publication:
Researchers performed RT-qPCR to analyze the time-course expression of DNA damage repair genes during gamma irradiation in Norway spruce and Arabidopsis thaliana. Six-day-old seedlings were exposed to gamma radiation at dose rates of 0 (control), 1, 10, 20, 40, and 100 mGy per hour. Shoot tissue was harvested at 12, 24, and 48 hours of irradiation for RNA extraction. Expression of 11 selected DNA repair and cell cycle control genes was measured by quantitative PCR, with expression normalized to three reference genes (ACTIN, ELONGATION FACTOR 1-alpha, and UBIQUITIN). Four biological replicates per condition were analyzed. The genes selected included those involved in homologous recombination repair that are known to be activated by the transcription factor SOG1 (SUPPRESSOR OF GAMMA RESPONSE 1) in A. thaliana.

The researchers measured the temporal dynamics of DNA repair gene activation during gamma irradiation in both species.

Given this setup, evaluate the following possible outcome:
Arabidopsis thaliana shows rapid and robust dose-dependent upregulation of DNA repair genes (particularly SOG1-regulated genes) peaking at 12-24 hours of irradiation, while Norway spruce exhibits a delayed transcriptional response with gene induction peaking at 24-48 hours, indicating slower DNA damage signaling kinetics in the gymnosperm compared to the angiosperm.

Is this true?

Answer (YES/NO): NO